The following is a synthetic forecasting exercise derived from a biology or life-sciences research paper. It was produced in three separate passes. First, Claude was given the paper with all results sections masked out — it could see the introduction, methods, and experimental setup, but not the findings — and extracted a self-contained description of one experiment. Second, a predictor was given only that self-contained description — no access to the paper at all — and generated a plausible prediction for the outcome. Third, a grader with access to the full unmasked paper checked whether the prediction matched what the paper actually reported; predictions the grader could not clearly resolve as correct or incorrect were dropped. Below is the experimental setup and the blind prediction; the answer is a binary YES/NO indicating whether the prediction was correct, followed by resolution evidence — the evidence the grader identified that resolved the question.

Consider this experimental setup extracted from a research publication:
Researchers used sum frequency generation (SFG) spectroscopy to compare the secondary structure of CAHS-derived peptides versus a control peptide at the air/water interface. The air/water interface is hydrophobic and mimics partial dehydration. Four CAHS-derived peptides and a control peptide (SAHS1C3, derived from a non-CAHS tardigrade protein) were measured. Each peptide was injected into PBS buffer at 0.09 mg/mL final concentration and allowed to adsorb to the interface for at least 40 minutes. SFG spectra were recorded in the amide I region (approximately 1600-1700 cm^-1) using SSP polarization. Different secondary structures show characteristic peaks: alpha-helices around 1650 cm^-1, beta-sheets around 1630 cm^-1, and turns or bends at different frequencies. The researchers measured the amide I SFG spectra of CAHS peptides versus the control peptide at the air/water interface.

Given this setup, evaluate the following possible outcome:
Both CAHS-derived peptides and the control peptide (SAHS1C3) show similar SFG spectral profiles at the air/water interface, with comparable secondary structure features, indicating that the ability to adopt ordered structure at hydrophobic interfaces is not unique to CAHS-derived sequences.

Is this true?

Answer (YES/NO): NO